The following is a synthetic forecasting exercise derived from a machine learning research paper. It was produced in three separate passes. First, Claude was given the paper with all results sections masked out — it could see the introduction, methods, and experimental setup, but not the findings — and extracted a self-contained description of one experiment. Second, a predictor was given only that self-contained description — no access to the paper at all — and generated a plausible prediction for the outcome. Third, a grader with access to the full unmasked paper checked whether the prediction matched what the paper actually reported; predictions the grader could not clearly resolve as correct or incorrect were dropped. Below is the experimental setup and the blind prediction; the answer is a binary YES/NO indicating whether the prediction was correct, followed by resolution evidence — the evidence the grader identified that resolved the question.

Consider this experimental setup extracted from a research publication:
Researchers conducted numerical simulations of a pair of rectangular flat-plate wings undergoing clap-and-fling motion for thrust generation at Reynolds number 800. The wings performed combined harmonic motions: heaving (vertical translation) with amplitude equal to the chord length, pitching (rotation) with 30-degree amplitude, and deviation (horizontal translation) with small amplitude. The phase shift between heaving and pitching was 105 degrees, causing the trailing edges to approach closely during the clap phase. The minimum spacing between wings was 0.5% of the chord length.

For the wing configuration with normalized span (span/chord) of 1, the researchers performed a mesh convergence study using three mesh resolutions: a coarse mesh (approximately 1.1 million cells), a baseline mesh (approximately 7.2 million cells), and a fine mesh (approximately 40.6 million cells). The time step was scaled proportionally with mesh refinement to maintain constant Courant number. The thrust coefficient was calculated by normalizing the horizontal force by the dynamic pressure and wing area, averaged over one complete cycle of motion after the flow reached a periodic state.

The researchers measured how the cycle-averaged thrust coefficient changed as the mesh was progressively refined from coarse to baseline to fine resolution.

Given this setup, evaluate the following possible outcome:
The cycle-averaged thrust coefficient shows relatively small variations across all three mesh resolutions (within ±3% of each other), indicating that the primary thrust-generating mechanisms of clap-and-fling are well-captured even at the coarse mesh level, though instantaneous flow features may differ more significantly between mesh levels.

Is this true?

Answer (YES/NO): NO